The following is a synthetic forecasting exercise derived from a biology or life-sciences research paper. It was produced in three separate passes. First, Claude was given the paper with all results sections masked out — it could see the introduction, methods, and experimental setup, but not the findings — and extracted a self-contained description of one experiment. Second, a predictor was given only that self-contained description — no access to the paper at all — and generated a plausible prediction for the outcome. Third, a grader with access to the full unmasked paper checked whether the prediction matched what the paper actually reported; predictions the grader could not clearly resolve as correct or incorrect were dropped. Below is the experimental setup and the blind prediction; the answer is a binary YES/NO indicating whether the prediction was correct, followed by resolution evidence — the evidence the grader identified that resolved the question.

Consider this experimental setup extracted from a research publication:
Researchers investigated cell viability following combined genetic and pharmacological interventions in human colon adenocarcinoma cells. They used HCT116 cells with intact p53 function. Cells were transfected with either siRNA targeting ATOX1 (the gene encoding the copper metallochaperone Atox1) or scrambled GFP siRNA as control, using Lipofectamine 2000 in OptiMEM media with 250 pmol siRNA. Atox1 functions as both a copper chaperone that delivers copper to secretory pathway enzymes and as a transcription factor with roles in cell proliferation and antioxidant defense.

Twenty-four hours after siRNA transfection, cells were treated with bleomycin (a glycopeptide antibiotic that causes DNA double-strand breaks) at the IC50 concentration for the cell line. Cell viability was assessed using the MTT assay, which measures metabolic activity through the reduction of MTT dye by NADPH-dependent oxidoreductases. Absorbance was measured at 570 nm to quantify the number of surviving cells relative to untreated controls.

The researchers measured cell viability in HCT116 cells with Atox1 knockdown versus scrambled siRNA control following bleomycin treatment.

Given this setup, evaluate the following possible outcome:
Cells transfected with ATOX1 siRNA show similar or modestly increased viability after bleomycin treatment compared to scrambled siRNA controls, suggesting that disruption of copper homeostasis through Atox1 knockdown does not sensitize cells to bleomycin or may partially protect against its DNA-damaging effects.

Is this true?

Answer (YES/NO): NO